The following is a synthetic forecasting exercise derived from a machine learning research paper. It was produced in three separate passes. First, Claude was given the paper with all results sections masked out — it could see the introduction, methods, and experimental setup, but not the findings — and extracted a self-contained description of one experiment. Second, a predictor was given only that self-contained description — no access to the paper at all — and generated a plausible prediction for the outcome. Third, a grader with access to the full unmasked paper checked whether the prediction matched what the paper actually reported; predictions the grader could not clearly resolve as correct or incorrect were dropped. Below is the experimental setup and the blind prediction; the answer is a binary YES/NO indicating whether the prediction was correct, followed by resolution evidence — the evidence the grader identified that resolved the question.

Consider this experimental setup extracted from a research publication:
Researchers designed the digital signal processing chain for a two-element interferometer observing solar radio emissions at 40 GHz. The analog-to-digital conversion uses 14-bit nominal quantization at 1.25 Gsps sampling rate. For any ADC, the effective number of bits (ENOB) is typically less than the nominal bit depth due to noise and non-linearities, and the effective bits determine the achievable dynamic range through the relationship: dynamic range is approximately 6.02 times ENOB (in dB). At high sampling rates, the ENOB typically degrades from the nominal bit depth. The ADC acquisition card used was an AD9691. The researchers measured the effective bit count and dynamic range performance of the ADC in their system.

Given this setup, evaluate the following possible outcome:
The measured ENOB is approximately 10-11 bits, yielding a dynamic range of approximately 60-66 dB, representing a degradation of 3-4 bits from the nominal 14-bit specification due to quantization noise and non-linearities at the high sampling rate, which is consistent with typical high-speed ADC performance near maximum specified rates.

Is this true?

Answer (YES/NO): NO